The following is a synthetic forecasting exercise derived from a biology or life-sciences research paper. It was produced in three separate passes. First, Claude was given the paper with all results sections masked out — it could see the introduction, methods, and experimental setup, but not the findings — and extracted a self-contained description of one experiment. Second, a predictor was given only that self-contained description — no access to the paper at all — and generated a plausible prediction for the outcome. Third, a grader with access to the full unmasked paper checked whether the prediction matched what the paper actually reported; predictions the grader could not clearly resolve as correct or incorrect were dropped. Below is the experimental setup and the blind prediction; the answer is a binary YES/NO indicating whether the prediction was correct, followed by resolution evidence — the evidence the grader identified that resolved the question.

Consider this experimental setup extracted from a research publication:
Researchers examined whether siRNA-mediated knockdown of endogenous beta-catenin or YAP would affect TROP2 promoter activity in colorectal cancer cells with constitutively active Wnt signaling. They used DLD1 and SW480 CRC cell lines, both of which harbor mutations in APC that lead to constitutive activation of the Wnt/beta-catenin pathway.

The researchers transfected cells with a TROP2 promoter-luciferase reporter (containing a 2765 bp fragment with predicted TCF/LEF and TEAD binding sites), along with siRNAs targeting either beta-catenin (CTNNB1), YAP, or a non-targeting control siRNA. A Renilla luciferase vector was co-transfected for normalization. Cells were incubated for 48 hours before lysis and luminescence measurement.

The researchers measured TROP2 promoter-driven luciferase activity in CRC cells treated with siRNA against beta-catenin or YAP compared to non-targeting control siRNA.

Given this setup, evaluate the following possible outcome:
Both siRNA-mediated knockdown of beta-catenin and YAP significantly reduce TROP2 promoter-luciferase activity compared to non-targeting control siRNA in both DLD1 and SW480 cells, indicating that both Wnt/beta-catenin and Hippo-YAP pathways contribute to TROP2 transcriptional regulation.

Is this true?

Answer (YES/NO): NO